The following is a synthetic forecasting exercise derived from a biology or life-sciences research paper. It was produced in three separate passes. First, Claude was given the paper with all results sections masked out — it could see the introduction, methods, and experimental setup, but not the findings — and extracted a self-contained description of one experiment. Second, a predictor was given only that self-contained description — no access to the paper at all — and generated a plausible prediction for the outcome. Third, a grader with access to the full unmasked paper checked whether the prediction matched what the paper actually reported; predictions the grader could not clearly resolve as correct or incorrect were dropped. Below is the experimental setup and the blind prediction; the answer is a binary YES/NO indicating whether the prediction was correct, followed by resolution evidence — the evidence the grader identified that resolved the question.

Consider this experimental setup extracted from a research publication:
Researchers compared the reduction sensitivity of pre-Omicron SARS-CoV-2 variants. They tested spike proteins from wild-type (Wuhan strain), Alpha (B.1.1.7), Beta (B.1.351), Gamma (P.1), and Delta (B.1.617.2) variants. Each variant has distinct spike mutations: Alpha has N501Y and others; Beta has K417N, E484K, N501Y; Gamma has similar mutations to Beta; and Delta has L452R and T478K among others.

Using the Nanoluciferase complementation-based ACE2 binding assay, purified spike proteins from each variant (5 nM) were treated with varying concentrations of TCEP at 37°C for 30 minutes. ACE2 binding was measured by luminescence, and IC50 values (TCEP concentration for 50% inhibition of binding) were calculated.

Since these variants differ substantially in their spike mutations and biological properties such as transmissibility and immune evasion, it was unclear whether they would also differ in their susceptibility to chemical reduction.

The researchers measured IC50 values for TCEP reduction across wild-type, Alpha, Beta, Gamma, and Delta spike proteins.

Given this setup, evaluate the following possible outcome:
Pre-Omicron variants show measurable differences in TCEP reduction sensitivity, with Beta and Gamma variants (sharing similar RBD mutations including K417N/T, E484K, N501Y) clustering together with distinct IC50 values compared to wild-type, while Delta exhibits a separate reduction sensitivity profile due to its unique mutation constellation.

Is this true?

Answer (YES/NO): NO